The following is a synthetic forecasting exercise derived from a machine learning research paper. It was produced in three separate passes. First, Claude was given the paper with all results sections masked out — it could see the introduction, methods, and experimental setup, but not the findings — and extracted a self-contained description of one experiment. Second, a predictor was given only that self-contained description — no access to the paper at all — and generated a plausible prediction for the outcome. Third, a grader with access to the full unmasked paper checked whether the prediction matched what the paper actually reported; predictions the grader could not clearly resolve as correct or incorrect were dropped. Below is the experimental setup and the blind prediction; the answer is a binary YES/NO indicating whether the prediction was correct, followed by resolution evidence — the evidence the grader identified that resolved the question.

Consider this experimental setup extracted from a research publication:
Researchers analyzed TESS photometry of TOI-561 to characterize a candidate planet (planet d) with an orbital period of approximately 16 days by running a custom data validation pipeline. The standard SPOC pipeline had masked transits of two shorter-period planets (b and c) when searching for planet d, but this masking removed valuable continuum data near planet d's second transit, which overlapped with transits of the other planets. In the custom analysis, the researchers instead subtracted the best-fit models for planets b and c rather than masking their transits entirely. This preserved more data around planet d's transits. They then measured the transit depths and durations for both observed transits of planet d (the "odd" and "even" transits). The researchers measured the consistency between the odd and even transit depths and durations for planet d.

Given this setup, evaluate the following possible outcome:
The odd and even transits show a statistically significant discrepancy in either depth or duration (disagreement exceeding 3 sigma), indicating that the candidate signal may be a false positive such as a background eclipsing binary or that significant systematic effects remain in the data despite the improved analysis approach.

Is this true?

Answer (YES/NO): NO